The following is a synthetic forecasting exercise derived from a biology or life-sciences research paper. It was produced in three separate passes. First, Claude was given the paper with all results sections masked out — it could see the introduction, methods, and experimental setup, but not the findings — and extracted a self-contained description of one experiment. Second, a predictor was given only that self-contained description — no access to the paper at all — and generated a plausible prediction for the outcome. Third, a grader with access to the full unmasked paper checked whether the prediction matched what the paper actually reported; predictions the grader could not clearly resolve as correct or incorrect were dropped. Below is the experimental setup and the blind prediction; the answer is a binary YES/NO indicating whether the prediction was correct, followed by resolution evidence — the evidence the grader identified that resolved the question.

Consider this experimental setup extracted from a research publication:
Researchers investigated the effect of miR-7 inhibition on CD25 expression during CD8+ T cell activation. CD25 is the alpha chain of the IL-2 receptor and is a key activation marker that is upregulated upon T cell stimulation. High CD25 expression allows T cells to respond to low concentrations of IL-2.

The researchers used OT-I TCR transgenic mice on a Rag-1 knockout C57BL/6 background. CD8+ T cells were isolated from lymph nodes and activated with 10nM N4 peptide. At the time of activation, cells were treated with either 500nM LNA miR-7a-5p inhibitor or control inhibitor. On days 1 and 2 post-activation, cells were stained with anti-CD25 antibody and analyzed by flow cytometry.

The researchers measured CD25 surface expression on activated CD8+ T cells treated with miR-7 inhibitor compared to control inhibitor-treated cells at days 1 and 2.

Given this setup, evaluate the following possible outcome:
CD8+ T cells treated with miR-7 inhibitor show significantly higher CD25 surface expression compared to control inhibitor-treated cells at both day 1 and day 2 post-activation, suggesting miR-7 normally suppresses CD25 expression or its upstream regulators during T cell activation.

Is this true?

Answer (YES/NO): NO